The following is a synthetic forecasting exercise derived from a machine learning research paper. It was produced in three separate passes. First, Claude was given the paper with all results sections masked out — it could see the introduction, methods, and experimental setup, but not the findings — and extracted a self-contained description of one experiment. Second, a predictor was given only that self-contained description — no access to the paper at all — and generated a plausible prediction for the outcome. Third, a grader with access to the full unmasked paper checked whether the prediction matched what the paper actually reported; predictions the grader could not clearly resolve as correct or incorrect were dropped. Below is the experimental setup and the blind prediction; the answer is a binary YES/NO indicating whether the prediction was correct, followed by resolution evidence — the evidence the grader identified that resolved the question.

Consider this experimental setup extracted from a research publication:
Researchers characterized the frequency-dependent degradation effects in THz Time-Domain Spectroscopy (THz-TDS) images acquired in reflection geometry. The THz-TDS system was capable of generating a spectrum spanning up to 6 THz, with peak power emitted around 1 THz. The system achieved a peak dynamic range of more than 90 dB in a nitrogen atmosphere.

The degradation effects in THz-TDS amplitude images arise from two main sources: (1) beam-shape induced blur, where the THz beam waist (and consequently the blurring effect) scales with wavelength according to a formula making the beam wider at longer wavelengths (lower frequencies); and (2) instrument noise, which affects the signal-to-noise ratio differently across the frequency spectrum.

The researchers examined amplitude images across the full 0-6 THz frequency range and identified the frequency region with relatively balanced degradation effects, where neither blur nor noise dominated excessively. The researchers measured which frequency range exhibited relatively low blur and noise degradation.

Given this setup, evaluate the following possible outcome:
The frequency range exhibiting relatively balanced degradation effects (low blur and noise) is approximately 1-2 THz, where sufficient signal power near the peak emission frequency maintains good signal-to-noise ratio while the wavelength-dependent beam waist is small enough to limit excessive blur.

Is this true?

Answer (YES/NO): NO